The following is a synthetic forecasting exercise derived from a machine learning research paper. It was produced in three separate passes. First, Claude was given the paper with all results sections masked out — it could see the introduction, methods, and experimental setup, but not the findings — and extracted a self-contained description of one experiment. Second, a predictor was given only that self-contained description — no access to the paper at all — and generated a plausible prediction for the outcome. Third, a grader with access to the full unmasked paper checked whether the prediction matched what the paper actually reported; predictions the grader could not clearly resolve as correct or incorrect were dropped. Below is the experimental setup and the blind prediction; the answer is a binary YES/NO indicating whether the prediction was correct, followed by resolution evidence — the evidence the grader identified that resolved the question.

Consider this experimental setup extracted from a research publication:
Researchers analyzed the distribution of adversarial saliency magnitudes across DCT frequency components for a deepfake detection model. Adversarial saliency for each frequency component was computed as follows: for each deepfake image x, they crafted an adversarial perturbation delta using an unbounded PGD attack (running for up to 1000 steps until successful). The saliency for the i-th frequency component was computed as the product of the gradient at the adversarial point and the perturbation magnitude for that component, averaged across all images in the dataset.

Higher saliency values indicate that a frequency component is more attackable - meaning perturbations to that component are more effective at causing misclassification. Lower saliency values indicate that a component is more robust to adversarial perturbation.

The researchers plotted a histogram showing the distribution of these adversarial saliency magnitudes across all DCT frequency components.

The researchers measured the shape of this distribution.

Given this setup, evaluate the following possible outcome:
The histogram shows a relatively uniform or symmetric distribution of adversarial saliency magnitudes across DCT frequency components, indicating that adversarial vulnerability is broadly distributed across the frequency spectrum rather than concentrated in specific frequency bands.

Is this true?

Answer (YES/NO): NO